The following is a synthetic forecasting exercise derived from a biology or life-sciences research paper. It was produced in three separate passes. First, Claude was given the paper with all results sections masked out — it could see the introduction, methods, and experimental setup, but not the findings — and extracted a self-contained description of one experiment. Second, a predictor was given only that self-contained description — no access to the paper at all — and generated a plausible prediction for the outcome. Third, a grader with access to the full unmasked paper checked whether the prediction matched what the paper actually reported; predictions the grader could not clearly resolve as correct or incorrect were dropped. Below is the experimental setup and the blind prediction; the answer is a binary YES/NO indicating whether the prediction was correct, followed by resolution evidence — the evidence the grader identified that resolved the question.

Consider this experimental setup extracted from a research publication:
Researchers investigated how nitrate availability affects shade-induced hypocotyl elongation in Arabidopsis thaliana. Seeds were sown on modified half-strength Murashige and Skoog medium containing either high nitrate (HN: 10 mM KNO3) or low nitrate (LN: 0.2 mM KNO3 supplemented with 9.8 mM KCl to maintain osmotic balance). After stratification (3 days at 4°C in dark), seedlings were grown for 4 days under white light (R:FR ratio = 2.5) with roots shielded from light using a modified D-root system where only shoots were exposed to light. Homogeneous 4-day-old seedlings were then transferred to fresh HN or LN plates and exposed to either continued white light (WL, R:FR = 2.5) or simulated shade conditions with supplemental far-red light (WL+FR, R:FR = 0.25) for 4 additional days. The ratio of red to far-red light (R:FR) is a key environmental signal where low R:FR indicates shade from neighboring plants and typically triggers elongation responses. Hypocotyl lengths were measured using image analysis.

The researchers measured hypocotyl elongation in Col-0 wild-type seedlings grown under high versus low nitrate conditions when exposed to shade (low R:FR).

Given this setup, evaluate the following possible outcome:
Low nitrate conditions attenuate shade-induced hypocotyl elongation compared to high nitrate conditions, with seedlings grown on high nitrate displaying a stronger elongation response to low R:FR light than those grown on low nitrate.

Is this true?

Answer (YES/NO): YES